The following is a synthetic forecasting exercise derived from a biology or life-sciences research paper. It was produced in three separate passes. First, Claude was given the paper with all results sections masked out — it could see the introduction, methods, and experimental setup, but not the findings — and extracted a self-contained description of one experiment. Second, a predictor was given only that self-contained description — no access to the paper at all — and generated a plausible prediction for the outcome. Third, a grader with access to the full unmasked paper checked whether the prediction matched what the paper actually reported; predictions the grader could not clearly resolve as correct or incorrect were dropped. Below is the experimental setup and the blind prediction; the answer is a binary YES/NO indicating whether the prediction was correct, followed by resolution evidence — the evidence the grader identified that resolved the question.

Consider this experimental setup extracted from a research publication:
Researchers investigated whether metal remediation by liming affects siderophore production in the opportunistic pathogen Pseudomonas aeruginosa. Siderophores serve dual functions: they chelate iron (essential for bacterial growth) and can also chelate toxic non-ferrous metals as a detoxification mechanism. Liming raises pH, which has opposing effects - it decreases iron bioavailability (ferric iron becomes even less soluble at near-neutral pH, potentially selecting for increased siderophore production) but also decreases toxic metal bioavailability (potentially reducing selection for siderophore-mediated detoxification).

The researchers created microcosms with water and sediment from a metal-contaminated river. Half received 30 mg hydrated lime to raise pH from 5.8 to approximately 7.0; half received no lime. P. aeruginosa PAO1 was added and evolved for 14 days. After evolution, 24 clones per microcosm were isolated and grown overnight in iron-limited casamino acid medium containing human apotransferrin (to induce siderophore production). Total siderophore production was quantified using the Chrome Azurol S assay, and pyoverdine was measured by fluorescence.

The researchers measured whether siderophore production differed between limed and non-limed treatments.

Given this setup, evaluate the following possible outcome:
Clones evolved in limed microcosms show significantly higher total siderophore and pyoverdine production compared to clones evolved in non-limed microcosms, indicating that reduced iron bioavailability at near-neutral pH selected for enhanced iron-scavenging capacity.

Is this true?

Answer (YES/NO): NO